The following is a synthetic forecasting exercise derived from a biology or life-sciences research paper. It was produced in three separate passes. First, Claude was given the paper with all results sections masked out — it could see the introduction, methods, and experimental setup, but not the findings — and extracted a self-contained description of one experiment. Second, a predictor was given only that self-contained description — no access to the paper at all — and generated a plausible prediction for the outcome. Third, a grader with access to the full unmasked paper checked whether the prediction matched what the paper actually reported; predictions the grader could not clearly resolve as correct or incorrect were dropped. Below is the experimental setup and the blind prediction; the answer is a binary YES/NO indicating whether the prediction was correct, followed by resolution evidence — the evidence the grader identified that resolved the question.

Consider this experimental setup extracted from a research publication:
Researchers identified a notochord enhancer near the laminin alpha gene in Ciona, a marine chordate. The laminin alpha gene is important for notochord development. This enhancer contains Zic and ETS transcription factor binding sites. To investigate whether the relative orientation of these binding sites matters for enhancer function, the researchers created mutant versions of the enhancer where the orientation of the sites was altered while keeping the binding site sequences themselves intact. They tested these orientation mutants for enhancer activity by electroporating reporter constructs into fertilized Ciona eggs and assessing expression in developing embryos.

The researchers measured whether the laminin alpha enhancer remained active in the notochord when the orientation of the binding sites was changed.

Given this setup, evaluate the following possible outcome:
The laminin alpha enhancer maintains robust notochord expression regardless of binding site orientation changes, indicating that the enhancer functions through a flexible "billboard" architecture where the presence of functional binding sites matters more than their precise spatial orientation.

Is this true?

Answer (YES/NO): NO